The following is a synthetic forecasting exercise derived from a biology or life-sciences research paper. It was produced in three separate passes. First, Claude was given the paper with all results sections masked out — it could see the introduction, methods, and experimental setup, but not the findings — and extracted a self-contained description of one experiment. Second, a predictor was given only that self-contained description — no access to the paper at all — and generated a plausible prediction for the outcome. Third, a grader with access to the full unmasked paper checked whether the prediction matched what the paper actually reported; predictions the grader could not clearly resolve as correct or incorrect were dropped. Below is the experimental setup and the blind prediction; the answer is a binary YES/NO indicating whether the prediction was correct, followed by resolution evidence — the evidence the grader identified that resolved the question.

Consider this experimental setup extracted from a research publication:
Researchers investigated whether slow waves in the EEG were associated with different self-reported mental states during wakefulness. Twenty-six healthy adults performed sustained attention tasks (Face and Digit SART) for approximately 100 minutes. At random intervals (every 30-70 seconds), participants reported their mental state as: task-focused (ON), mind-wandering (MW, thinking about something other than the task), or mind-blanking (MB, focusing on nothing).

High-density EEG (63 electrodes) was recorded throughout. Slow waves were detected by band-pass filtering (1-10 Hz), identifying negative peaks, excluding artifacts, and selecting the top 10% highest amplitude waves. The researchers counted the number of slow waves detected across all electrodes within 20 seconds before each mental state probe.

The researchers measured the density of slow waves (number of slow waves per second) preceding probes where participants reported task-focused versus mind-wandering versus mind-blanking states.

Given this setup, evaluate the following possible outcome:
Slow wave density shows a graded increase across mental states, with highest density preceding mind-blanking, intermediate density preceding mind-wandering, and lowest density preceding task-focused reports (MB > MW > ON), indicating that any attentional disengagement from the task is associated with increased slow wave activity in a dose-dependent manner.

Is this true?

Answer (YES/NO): NO